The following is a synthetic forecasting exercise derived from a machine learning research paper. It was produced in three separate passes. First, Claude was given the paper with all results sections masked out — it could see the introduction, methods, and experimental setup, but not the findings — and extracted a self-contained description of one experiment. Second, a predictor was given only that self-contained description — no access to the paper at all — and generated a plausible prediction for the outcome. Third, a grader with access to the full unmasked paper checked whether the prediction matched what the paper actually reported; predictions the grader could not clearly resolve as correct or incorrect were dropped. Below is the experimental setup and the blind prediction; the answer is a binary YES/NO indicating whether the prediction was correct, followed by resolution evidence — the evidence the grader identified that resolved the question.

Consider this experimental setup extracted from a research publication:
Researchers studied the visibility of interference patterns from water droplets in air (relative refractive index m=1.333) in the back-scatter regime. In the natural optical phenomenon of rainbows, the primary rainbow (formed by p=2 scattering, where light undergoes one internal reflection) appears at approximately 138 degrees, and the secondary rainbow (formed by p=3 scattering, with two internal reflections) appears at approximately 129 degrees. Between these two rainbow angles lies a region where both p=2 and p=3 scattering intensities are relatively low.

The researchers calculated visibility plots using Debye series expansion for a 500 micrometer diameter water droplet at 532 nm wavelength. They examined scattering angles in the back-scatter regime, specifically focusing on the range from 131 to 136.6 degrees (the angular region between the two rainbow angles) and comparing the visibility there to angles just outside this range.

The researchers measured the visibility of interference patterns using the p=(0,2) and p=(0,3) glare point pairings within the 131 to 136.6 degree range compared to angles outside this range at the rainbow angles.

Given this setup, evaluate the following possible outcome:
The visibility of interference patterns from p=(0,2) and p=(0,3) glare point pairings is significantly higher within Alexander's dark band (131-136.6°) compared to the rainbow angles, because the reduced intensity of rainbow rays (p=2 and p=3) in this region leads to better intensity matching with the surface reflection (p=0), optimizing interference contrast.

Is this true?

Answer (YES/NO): NO